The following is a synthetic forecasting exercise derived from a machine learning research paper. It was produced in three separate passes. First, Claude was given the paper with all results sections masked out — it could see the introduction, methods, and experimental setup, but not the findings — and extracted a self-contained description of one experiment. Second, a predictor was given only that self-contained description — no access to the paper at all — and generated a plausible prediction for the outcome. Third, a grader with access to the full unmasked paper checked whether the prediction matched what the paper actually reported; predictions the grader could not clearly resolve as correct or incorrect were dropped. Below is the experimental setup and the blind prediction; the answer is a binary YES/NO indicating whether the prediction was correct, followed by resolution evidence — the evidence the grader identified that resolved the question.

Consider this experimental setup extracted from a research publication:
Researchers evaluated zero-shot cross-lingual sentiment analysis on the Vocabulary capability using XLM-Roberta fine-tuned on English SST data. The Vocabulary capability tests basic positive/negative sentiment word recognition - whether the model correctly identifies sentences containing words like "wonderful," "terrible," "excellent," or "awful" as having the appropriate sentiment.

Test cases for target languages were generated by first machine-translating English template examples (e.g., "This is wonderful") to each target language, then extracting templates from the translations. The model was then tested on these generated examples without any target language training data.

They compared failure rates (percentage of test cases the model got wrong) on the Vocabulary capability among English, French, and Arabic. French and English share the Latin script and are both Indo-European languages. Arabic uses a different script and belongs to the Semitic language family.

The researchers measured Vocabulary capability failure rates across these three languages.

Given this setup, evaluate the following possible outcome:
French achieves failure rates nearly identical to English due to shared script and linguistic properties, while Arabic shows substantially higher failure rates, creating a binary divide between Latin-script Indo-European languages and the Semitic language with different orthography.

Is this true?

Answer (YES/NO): YES